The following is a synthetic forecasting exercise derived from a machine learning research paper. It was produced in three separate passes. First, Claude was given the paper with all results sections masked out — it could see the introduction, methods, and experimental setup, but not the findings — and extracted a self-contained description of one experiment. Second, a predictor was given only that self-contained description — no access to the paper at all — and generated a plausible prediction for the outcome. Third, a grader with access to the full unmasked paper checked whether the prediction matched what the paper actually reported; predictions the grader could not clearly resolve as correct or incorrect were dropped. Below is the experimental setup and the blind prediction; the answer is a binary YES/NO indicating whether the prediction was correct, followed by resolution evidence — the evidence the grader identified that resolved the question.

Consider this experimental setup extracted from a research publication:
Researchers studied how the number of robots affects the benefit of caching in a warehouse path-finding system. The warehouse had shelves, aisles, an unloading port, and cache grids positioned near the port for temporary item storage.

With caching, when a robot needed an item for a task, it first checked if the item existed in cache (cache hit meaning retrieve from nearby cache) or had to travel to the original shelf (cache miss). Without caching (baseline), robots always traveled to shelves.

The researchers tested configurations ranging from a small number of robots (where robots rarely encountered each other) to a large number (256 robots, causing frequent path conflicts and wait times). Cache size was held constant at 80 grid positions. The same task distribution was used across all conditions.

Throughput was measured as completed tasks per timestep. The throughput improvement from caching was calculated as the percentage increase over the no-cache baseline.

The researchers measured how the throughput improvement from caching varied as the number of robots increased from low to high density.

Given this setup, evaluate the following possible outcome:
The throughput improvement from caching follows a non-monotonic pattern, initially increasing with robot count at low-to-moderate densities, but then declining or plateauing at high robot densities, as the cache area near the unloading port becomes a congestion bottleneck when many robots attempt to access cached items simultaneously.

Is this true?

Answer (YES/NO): NO